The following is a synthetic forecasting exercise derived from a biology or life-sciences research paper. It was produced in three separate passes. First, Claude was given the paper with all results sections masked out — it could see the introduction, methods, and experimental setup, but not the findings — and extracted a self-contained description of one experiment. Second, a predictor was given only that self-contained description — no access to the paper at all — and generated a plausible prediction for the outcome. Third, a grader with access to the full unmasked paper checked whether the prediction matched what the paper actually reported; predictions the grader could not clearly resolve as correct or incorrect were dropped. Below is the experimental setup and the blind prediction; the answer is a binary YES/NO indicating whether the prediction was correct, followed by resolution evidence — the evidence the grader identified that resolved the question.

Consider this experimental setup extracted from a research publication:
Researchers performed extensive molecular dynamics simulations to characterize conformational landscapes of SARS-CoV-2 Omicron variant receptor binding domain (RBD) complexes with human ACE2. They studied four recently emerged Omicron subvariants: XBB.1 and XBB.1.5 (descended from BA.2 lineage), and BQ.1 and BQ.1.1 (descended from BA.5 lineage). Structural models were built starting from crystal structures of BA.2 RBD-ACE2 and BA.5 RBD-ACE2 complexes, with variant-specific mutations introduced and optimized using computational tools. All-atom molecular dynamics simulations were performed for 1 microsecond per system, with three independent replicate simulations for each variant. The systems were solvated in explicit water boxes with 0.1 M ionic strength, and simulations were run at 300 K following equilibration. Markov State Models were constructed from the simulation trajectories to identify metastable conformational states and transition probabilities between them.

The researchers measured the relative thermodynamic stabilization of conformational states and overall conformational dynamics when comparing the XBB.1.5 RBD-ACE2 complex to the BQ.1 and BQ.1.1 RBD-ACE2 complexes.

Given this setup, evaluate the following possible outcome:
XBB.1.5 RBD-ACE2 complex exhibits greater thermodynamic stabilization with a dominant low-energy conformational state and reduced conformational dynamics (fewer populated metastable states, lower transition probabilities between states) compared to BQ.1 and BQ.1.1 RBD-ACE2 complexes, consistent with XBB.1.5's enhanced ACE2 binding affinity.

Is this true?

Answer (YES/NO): YES